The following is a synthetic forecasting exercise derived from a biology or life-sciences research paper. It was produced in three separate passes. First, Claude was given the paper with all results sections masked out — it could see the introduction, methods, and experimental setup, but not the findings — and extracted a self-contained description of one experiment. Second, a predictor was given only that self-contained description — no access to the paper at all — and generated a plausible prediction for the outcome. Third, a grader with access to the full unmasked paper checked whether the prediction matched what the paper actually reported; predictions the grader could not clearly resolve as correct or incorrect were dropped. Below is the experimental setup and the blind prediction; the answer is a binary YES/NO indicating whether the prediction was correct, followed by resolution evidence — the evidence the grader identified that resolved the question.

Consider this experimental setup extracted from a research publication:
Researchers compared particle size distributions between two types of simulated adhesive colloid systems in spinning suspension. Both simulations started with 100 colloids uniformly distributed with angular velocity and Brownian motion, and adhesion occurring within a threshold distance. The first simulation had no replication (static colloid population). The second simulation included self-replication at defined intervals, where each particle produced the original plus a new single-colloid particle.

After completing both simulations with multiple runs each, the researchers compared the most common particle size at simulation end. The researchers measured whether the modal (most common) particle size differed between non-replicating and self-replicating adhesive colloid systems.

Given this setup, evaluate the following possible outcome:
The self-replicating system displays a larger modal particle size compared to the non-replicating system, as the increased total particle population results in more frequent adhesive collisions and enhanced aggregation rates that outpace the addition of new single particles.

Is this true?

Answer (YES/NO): NO